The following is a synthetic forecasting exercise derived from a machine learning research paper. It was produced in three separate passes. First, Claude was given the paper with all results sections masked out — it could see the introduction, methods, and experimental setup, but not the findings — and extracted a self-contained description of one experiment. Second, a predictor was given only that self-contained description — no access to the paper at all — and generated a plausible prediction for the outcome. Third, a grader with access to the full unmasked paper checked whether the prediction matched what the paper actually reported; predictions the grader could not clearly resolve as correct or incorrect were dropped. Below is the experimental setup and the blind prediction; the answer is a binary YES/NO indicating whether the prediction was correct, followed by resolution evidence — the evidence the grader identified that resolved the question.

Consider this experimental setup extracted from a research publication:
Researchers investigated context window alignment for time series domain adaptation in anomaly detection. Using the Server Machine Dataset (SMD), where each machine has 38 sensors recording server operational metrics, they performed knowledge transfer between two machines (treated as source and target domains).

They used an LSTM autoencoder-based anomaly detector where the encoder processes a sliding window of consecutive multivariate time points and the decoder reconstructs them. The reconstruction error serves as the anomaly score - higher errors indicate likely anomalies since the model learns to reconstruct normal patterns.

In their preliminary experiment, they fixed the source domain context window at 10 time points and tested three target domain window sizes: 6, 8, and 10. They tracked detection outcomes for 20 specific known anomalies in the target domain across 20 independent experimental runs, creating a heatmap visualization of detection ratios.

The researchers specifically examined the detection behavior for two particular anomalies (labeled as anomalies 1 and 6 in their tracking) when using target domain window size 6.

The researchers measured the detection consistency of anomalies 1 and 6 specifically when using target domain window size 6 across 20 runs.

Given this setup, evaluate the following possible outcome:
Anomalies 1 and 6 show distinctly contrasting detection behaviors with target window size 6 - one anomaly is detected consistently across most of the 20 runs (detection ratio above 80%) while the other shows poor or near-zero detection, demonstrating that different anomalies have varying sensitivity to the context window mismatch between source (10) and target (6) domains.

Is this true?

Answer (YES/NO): NO